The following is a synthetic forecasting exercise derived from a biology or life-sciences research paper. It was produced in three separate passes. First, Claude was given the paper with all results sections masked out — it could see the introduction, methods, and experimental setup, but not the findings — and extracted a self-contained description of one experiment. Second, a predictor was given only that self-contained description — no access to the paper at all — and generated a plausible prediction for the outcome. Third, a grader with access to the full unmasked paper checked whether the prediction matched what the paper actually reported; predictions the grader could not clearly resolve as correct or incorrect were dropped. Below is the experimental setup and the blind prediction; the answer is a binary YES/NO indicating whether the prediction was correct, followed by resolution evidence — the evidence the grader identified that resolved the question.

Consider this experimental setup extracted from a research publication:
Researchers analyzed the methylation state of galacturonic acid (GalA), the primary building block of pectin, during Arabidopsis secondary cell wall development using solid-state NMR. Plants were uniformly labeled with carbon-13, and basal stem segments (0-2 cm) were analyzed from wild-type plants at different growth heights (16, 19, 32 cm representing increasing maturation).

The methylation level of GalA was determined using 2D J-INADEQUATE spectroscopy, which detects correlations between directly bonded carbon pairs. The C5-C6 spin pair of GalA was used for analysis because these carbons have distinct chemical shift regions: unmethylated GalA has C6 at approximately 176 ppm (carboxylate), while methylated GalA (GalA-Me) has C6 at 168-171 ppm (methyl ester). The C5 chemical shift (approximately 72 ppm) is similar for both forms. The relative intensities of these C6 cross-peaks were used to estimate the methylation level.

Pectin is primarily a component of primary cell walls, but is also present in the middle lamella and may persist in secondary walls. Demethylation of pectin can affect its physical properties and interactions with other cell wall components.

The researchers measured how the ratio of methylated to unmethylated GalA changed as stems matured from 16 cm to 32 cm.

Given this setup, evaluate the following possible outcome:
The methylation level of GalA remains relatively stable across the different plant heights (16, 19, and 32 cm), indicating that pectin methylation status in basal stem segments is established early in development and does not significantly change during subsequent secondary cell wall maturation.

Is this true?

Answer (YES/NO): YES